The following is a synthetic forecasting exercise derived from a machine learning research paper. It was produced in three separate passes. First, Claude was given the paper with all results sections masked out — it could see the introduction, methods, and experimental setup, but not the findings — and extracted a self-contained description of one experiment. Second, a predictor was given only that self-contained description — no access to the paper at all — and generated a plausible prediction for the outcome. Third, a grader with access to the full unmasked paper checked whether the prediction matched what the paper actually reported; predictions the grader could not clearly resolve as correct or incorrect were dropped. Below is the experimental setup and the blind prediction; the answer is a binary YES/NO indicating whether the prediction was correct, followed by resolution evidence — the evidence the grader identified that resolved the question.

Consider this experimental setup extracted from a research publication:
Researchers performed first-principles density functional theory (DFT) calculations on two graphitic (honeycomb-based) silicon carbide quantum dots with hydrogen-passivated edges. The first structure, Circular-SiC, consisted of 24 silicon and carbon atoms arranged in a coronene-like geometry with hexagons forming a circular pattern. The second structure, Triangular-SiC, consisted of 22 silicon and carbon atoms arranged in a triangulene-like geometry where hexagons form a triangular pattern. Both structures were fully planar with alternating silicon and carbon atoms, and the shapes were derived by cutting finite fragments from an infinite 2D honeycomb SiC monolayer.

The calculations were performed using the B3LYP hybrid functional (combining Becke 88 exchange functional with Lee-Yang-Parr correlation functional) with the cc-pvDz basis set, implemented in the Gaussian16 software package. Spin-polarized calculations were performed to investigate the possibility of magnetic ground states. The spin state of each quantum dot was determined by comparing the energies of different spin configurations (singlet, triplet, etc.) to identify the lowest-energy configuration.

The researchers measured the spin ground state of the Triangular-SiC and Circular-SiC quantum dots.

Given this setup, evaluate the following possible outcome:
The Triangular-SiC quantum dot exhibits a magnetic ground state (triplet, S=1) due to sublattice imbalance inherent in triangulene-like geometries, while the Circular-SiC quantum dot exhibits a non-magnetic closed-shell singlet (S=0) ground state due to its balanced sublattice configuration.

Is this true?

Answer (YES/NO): YES